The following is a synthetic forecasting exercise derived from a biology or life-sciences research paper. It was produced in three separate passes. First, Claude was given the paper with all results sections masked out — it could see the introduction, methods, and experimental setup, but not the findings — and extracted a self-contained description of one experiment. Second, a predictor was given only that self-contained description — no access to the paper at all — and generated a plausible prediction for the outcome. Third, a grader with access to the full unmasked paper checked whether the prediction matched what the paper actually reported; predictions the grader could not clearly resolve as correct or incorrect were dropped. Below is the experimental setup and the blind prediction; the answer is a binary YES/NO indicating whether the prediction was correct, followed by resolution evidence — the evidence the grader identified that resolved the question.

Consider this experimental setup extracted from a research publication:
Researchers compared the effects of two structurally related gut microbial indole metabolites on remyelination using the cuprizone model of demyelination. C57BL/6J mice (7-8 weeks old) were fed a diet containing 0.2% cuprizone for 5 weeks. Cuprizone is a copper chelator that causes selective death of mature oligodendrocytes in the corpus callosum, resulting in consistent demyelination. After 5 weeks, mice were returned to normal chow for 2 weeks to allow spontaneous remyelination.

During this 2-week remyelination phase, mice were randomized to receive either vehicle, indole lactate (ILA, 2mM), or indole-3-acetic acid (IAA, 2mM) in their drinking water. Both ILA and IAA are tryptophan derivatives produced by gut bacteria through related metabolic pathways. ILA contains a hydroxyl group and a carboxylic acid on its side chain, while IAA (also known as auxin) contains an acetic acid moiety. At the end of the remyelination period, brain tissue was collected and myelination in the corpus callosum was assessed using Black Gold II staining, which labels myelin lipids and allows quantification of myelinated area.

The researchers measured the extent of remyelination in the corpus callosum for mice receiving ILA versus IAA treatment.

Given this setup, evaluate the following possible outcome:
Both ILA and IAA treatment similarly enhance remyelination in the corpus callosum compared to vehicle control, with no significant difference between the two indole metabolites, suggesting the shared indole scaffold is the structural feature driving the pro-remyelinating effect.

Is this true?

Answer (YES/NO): NO